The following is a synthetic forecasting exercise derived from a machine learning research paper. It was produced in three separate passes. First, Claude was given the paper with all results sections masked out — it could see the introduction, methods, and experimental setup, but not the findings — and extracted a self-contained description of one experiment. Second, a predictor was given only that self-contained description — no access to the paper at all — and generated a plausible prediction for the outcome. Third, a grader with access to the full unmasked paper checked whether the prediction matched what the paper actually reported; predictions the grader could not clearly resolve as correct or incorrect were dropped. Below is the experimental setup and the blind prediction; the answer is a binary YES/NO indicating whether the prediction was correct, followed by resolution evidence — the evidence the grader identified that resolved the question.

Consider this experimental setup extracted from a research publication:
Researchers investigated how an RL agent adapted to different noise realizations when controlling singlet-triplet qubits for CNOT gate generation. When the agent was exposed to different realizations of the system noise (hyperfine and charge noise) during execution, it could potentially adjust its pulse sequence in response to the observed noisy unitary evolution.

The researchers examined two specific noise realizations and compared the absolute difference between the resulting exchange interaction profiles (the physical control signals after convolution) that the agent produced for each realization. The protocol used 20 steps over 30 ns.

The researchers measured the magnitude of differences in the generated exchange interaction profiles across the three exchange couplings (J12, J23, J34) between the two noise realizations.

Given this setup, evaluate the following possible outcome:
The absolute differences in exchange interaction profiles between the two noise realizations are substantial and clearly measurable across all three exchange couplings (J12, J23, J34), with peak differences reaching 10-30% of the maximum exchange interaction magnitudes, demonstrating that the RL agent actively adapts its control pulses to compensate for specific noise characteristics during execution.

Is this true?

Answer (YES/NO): NO